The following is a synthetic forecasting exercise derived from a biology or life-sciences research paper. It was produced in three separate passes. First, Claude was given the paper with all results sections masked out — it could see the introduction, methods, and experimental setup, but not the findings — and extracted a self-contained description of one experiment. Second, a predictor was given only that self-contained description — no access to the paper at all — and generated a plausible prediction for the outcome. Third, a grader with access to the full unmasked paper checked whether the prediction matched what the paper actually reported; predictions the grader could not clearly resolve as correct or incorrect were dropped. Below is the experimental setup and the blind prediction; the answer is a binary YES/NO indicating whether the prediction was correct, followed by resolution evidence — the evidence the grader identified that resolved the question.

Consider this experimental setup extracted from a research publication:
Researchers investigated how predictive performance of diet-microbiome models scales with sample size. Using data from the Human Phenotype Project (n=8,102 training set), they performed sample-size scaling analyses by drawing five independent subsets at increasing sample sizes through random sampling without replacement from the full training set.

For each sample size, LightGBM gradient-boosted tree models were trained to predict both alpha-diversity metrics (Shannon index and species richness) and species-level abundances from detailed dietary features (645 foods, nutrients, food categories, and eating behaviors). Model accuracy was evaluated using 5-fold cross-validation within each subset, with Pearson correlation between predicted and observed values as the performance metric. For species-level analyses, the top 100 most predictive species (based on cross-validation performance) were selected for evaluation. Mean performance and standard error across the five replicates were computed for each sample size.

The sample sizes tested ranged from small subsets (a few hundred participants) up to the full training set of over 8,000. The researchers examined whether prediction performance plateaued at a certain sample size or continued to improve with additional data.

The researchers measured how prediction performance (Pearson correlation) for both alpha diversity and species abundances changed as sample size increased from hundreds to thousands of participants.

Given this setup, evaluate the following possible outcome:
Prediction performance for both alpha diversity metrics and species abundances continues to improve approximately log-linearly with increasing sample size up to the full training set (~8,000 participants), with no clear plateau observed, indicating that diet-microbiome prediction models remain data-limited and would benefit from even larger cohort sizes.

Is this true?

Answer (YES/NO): NO